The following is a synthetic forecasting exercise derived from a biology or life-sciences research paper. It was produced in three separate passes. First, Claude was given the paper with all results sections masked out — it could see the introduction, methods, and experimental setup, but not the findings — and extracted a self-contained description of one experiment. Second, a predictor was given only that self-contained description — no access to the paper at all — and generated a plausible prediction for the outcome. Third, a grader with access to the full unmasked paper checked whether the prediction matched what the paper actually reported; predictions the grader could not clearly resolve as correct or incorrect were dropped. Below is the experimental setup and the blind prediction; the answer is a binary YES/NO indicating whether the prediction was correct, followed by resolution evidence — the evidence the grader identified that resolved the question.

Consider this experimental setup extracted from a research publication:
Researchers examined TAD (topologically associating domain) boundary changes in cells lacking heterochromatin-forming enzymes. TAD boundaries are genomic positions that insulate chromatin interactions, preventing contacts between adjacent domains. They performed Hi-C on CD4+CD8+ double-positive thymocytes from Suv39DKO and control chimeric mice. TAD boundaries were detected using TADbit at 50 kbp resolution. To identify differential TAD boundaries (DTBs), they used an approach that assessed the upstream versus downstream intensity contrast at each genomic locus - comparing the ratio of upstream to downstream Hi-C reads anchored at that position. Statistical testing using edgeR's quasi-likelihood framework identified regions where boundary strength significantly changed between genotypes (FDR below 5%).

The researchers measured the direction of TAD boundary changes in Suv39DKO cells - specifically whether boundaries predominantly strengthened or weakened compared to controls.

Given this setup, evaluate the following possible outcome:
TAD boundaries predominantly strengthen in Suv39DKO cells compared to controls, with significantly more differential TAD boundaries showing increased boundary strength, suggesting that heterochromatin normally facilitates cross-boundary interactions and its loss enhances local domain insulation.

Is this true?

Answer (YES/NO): NO